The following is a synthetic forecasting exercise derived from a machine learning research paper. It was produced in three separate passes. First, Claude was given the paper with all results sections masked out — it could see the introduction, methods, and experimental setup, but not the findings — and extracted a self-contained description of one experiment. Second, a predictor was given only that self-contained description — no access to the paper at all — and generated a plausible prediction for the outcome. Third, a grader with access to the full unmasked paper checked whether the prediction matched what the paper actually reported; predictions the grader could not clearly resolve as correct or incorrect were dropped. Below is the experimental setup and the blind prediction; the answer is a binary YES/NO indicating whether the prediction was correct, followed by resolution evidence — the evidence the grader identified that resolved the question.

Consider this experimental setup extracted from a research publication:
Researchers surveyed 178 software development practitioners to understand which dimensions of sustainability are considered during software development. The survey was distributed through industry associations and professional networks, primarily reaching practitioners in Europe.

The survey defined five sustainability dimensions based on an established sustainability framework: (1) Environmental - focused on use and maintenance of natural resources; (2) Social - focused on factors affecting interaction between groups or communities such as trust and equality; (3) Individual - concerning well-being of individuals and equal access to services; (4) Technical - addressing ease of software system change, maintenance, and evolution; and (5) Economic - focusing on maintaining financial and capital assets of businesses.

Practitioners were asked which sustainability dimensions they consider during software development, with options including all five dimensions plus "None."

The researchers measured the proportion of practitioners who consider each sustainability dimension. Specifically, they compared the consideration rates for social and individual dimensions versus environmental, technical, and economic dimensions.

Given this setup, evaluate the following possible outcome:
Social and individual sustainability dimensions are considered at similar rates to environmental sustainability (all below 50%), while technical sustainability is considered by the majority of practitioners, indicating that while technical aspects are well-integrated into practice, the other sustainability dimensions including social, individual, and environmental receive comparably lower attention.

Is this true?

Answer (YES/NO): NO